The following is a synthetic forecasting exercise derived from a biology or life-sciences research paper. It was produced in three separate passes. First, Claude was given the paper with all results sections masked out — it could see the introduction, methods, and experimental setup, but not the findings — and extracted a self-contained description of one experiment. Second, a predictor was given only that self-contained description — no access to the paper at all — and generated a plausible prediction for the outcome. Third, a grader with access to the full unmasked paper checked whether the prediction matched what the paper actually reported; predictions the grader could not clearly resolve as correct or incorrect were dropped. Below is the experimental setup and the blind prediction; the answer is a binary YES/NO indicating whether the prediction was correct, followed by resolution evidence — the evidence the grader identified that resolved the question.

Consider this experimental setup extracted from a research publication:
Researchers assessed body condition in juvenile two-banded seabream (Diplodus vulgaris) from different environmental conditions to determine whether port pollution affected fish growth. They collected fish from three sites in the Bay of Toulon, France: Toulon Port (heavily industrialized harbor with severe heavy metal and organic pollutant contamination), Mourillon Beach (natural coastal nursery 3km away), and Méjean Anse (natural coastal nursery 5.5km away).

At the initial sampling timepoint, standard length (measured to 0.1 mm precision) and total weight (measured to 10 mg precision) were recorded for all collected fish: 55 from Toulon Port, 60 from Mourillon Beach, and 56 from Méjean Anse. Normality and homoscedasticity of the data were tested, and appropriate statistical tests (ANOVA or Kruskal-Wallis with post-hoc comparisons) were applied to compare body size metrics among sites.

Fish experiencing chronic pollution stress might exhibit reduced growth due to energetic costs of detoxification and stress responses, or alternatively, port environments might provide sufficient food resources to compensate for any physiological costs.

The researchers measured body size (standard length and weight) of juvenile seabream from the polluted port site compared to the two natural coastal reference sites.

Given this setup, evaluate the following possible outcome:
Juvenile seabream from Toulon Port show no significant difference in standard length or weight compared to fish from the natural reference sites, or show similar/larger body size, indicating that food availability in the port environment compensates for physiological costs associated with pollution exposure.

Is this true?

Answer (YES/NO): YES